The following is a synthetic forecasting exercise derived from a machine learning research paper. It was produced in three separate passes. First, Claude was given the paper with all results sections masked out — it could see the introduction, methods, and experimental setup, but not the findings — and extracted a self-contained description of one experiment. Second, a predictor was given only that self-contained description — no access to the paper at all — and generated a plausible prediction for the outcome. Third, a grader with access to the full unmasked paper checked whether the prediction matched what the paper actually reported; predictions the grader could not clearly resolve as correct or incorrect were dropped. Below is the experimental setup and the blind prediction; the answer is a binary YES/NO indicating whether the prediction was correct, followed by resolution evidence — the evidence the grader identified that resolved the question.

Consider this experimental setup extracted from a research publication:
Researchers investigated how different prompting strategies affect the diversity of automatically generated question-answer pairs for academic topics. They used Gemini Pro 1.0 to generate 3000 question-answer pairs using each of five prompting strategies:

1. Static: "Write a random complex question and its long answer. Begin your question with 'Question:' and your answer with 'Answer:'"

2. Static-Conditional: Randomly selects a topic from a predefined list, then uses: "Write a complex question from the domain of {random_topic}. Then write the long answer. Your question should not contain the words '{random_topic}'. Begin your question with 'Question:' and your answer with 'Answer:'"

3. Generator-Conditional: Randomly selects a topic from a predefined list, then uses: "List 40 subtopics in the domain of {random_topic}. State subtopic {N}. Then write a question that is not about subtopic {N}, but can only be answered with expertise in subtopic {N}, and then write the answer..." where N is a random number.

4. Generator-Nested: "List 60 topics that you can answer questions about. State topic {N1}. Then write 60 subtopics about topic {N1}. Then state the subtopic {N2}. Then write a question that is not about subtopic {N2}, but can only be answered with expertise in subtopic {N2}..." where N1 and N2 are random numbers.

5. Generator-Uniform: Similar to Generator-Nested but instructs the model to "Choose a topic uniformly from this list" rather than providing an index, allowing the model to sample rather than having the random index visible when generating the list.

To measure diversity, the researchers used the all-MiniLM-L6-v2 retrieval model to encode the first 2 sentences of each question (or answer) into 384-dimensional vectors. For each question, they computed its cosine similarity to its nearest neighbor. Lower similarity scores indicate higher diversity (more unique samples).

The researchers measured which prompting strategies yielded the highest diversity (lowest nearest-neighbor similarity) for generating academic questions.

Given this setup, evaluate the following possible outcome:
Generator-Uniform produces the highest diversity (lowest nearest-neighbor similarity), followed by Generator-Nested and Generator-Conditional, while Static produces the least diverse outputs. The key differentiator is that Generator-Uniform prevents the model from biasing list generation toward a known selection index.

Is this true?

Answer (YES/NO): NO